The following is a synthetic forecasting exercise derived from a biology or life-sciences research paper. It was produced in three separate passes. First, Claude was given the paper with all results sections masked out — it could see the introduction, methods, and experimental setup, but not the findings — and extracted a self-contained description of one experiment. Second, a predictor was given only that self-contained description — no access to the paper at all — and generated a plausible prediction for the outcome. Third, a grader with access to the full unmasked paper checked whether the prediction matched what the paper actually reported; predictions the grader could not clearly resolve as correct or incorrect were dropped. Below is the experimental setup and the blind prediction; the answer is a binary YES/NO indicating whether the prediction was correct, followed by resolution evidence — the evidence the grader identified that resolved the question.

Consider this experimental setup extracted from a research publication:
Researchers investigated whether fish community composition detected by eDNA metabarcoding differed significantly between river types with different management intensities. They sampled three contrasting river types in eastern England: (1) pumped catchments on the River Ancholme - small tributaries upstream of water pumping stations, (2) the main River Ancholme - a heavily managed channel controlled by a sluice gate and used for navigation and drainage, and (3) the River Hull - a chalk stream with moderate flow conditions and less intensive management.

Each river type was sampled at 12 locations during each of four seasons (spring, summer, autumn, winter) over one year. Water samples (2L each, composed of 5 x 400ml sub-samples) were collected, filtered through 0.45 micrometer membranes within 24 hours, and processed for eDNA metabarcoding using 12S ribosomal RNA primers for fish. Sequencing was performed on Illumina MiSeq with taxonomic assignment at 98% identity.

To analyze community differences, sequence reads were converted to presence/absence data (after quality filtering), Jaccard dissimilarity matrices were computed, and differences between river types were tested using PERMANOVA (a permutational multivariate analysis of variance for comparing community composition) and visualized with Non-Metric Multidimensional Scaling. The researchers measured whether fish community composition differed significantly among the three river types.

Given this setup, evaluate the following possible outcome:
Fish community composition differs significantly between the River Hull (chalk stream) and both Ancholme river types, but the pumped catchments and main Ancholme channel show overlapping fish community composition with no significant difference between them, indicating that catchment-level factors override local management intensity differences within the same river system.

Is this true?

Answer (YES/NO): NO